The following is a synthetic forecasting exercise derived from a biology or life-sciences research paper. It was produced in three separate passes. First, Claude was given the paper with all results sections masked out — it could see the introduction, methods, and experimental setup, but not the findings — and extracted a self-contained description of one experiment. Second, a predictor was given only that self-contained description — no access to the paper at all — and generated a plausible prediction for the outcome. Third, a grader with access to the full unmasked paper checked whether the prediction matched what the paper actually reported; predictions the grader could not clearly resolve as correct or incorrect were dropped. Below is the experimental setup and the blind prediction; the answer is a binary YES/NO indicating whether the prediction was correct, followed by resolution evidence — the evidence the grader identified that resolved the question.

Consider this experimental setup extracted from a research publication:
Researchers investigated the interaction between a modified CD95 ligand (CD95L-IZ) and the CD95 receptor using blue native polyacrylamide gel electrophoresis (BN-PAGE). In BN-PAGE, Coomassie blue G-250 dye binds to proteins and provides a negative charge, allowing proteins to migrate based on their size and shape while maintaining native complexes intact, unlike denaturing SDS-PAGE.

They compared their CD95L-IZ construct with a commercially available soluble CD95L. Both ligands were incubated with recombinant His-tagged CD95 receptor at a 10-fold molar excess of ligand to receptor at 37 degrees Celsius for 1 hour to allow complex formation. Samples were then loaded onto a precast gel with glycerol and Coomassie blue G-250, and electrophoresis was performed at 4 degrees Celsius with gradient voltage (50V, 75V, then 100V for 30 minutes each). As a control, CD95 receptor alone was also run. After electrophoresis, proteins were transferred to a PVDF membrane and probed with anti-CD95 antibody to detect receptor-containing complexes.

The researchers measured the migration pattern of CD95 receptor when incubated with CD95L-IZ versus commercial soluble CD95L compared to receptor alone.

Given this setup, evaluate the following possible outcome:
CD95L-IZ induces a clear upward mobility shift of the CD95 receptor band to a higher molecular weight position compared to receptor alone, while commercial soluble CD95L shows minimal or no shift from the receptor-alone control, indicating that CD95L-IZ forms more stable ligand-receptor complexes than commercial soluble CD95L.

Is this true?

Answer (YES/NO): NO